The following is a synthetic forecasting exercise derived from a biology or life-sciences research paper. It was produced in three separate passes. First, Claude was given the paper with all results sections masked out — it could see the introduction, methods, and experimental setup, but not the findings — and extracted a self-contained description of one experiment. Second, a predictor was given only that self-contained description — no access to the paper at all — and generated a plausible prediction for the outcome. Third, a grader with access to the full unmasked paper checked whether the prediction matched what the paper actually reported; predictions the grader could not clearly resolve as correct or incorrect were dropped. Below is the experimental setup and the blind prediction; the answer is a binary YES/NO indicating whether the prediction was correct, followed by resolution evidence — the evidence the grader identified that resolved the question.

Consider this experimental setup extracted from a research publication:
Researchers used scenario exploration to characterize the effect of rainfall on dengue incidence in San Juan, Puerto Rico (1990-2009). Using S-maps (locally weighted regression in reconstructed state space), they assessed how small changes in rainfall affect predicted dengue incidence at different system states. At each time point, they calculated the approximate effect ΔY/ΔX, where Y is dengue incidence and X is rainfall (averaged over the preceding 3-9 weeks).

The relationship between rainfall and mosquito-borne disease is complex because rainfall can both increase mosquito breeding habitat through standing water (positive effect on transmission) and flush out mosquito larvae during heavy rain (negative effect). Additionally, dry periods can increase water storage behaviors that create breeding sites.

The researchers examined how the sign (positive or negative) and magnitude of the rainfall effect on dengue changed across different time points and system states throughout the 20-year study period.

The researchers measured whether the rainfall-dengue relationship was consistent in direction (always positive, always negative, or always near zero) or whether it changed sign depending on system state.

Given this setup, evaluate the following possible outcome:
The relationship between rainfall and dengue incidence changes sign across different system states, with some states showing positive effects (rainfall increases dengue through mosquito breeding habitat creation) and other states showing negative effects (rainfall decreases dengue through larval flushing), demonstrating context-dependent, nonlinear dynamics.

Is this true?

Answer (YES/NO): NO